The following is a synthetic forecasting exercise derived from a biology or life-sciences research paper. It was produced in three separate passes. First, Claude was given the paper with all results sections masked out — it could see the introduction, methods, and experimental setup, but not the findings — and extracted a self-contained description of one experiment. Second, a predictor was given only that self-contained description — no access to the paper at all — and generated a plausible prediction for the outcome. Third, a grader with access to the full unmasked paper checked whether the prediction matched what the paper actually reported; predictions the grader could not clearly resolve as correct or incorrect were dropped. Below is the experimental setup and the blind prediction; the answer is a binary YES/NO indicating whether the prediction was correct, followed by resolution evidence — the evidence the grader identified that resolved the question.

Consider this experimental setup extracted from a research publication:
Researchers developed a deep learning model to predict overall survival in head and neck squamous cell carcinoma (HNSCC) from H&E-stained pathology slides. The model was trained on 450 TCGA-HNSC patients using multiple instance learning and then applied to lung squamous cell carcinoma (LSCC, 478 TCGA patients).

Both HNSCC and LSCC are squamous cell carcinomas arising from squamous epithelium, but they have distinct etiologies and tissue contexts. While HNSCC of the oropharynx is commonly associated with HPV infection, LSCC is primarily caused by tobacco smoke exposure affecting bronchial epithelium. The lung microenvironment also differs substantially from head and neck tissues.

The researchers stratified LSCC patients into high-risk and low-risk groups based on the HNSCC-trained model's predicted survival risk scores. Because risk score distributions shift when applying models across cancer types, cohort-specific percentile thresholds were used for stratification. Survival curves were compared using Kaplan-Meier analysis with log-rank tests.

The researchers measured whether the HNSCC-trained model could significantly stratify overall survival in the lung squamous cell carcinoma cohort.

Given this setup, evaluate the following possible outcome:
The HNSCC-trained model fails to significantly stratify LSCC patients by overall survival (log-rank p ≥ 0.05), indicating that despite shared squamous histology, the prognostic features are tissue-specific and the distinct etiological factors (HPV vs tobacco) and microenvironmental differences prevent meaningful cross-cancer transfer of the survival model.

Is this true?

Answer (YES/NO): NO